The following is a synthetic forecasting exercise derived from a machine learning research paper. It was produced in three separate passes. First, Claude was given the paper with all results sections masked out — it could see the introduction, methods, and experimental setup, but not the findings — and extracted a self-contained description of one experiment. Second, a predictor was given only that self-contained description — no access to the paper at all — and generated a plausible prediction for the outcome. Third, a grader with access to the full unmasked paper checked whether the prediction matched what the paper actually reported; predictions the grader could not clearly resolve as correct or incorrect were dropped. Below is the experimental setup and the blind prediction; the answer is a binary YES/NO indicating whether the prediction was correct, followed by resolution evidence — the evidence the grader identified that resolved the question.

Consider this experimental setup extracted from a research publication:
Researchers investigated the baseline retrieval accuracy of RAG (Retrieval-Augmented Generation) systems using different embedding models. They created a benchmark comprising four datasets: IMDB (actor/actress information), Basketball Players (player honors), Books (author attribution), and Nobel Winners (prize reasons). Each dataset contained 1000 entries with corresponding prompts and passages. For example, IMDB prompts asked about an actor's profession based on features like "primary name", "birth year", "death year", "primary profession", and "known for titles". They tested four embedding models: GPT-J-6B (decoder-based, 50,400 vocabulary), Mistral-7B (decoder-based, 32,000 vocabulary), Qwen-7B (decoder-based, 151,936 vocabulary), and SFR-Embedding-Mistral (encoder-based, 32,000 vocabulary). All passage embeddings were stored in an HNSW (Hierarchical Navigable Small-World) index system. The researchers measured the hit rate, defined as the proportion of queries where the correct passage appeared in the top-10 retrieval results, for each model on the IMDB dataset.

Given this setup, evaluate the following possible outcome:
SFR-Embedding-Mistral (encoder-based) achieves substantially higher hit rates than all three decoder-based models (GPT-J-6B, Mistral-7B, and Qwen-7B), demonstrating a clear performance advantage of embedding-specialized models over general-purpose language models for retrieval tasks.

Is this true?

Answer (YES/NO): YES